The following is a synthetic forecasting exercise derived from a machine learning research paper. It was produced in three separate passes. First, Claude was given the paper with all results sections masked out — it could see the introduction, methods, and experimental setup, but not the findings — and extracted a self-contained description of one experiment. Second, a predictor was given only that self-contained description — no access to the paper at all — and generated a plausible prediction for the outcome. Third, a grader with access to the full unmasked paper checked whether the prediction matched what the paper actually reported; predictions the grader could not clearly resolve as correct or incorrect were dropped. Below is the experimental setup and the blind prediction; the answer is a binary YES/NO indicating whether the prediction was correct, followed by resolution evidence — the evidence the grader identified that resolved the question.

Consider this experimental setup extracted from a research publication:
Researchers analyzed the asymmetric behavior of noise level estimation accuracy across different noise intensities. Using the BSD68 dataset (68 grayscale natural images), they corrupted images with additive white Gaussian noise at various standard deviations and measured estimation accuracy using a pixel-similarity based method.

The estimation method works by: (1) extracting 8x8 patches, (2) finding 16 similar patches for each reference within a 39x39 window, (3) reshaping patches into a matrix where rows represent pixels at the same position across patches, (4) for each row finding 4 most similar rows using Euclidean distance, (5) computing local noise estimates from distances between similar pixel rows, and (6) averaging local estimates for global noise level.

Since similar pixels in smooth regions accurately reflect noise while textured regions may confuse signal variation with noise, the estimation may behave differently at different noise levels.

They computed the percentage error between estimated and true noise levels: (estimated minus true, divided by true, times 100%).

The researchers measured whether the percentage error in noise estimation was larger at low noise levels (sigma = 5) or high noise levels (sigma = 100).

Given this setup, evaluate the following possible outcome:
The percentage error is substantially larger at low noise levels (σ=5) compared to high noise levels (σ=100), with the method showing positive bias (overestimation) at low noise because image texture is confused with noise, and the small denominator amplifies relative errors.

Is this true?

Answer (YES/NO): YES